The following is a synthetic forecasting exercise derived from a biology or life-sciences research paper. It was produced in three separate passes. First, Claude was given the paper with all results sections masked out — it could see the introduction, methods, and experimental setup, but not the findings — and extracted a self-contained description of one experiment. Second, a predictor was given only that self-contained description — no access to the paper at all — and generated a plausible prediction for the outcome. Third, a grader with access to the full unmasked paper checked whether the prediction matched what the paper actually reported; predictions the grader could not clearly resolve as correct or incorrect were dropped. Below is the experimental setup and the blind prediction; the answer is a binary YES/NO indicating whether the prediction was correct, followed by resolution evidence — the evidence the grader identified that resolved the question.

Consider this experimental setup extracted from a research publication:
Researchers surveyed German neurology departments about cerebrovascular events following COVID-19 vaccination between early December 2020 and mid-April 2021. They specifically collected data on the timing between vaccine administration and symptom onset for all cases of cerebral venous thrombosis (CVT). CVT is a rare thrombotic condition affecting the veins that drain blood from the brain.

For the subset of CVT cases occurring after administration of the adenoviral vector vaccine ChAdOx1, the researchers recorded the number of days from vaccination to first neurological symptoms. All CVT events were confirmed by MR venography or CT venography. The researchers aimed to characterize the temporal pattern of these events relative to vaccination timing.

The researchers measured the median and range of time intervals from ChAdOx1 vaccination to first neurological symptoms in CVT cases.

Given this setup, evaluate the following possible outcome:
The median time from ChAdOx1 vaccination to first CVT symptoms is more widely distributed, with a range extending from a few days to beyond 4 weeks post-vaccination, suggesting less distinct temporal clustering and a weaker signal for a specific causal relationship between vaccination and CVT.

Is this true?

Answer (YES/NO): NO